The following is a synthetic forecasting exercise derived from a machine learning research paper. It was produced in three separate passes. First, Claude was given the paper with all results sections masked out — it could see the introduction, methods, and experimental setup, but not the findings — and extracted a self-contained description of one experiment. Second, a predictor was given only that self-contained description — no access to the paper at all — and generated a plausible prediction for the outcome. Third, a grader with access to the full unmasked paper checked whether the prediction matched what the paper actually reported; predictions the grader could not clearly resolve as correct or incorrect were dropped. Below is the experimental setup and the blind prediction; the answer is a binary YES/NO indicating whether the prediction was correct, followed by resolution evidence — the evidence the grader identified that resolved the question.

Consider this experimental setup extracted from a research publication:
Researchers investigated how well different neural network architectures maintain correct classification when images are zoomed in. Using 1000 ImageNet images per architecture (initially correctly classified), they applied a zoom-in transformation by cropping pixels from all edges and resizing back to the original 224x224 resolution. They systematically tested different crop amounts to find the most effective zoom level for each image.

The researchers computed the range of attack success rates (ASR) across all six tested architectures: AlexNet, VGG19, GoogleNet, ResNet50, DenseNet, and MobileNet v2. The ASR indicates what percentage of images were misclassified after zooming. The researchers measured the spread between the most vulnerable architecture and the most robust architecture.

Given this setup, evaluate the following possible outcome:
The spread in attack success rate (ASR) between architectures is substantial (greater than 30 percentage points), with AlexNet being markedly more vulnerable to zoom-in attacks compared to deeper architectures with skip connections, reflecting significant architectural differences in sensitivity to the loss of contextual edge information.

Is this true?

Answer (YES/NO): NO